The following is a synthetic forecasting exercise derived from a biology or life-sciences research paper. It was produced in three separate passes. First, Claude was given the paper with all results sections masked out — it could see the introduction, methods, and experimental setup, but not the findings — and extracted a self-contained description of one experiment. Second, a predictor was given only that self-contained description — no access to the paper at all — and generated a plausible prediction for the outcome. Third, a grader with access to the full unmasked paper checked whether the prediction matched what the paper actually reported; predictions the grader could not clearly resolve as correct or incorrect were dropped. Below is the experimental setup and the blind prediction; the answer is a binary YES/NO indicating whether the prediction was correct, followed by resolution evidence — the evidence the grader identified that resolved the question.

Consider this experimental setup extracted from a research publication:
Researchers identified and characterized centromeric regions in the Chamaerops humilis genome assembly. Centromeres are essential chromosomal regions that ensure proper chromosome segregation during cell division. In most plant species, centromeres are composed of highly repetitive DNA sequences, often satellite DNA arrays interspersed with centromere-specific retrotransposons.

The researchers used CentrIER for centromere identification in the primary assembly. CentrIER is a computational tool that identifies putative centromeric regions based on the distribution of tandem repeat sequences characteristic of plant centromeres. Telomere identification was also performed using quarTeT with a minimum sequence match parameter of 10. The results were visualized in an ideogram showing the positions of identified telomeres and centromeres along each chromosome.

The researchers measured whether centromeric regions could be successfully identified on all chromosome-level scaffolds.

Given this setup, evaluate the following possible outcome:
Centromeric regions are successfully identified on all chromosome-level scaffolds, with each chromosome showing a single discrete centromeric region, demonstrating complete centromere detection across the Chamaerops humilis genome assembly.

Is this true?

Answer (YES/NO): NO